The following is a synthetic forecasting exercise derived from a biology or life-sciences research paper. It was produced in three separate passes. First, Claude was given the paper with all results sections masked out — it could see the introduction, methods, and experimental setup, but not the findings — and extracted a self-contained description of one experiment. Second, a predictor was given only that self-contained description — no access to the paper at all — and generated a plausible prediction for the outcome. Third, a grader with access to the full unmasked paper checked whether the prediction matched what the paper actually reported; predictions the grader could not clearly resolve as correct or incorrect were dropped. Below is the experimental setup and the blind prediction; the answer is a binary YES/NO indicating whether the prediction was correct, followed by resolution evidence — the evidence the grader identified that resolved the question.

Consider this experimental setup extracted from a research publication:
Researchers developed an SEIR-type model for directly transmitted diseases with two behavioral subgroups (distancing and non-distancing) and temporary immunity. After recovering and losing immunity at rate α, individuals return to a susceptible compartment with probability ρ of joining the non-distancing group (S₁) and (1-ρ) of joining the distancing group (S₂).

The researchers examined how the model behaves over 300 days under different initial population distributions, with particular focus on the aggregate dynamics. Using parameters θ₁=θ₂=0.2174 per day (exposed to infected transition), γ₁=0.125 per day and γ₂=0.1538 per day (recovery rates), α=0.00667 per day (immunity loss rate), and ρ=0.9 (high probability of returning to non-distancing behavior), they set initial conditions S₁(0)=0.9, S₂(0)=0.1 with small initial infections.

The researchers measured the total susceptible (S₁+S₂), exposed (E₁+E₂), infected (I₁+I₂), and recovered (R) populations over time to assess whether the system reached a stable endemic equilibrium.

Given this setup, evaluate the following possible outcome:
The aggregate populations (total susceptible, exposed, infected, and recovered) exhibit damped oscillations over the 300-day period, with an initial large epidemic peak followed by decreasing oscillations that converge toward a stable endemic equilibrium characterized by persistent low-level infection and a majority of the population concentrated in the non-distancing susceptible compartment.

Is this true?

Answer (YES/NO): NO